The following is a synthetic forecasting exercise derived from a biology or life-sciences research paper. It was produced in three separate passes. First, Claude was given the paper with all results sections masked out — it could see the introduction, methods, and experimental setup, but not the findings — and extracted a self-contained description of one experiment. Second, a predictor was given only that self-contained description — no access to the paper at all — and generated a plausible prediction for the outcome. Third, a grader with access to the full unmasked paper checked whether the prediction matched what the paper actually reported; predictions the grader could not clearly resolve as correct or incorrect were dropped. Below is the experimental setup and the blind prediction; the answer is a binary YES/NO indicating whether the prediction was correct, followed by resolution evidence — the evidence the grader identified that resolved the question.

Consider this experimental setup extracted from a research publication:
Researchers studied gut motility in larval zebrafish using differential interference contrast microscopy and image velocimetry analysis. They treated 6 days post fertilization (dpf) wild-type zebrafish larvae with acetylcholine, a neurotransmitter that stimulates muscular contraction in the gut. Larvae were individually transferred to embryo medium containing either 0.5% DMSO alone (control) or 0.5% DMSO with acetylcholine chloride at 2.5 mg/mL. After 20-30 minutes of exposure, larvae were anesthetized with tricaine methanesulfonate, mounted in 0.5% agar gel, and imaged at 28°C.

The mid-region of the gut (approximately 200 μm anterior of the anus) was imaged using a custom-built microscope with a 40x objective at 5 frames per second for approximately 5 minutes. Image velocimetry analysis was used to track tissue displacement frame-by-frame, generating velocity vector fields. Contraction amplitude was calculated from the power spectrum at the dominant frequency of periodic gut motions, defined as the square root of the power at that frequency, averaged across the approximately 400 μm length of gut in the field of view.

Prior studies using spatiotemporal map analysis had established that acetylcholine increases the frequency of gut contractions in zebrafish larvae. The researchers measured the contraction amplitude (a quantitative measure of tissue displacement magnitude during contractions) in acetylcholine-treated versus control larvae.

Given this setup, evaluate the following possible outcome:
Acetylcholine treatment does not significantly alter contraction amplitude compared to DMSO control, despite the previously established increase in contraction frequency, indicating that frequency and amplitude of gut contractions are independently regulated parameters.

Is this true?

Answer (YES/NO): NO